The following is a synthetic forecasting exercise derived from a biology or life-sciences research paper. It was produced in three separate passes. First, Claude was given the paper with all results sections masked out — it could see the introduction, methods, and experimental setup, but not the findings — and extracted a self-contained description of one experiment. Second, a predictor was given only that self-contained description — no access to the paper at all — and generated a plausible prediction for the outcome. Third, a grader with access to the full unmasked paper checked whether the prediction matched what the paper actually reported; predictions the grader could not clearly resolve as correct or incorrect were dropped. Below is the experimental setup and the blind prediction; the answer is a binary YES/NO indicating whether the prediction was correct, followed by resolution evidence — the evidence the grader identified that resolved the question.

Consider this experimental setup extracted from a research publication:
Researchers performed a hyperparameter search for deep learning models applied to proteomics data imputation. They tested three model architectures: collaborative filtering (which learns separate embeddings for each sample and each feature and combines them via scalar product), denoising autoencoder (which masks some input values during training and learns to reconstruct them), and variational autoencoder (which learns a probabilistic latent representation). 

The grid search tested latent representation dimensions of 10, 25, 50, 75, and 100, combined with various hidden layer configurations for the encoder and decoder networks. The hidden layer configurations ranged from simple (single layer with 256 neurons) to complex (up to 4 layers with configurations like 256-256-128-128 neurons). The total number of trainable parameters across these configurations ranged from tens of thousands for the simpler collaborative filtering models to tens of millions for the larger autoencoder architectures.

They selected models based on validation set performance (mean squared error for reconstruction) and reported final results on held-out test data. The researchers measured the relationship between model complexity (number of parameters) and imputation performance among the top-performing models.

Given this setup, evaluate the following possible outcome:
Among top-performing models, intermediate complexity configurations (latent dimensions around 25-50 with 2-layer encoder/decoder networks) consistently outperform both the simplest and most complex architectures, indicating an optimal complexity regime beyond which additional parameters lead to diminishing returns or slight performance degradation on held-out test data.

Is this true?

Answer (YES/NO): NO